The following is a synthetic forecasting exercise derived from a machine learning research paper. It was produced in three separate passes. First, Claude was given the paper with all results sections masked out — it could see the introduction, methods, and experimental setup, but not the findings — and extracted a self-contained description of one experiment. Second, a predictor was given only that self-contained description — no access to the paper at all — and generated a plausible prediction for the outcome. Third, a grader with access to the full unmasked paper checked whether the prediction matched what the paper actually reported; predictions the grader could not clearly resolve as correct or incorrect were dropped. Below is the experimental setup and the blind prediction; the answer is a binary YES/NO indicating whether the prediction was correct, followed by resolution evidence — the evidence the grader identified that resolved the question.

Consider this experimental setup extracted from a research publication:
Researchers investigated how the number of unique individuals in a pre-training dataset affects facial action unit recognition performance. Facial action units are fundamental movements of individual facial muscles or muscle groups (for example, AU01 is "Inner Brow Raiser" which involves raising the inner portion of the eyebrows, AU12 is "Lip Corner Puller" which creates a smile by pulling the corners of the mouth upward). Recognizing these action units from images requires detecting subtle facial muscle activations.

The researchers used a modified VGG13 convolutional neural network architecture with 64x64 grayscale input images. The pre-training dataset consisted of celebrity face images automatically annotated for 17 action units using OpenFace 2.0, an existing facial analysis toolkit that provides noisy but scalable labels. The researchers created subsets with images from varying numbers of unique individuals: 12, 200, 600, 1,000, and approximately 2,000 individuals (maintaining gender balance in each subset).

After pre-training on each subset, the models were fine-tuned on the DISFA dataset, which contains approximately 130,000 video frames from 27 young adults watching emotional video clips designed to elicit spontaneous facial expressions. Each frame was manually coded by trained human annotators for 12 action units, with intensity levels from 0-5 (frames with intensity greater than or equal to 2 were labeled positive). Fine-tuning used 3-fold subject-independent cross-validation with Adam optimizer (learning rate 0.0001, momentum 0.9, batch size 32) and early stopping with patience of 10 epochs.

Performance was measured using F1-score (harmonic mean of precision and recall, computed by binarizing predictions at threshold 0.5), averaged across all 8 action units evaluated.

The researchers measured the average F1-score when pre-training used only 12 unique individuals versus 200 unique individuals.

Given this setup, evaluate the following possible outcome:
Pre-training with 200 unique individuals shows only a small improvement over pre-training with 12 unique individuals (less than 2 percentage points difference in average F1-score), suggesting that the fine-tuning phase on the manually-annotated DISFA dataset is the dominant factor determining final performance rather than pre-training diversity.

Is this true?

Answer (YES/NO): NO